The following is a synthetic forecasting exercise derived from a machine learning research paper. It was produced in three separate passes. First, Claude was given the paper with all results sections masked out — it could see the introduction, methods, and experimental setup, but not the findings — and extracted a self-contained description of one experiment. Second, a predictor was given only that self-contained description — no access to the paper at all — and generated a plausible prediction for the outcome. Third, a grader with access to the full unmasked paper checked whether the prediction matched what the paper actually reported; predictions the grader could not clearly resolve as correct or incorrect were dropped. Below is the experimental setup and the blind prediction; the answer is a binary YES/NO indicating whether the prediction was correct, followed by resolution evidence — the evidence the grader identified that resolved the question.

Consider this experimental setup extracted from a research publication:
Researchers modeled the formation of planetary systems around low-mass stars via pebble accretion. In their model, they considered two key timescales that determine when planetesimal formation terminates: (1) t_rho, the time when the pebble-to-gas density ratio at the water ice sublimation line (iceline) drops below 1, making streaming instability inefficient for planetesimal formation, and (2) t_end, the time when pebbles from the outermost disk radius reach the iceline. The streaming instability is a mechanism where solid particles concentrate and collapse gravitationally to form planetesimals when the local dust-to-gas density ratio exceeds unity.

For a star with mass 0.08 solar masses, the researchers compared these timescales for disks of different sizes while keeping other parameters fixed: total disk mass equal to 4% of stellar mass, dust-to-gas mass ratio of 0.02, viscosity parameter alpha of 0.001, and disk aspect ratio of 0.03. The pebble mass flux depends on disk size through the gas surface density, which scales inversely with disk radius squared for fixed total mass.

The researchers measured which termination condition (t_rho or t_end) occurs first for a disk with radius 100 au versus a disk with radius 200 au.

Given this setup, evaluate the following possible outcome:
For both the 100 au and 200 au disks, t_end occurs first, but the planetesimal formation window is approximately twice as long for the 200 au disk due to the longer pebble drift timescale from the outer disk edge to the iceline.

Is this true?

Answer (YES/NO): NO